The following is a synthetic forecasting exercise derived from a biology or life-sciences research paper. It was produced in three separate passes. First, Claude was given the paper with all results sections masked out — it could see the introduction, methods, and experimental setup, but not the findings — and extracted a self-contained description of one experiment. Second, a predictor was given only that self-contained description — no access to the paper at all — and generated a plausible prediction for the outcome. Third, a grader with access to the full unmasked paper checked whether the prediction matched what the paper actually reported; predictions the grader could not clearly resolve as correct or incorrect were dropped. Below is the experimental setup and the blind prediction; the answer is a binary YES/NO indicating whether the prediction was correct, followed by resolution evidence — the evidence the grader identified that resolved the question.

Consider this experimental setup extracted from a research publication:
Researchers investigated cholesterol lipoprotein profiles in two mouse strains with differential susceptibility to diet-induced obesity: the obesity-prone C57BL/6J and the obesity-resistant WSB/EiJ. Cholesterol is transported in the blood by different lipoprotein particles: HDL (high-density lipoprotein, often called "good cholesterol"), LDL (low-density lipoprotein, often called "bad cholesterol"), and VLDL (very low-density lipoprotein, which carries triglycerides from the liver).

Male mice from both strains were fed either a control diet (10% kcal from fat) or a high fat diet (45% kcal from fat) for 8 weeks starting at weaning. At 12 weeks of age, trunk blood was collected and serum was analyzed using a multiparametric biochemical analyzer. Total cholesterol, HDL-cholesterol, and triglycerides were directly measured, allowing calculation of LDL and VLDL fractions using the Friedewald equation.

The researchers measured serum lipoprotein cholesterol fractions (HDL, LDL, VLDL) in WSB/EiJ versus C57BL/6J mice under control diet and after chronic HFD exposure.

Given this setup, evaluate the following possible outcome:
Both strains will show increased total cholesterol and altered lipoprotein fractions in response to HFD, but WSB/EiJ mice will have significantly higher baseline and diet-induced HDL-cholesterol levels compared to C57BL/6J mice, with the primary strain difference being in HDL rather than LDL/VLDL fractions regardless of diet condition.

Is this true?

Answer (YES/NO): NO